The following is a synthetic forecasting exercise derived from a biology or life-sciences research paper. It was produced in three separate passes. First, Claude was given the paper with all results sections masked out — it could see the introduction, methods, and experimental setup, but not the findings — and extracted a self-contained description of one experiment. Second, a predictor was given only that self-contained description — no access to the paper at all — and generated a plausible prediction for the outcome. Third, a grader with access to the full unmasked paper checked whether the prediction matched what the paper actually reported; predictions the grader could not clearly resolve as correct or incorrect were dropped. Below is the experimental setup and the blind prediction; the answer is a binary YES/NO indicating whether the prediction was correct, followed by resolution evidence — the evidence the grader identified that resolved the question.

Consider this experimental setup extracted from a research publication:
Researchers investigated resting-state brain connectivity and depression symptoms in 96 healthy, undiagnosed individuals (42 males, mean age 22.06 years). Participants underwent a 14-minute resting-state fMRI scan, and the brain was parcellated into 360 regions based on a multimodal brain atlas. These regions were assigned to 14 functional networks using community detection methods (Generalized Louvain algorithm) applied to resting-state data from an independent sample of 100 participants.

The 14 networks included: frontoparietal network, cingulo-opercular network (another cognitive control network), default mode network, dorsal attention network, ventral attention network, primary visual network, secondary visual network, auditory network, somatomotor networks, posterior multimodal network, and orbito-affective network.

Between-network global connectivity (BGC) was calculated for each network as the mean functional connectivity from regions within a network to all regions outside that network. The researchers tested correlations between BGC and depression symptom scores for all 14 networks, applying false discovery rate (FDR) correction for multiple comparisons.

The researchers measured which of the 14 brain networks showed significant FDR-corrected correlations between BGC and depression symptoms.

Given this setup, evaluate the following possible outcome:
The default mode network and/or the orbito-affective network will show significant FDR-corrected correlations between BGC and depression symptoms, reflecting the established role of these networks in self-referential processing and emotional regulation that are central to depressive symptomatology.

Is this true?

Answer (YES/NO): YES